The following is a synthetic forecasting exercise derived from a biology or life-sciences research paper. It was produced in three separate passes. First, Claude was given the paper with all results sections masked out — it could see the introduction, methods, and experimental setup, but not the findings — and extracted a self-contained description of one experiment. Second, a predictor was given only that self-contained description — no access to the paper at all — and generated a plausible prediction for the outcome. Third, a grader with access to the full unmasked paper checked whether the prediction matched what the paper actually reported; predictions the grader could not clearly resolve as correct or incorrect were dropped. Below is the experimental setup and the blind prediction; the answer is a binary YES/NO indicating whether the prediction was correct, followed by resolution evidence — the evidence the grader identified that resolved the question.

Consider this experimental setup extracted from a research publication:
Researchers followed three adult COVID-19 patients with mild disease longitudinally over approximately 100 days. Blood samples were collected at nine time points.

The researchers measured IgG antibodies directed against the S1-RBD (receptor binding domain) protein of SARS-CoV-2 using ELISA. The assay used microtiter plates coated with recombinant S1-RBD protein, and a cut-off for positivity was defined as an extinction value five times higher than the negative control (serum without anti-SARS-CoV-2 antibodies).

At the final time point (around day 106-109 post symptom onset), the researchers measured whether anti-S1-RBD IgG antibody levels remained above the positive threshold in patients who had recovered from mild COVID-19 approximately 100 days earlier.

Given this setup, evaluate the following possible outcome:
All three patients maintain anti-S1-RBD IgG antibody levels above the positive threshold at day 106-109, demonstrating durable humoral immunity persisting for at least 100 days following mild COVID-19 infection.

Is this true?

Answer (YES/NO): YES